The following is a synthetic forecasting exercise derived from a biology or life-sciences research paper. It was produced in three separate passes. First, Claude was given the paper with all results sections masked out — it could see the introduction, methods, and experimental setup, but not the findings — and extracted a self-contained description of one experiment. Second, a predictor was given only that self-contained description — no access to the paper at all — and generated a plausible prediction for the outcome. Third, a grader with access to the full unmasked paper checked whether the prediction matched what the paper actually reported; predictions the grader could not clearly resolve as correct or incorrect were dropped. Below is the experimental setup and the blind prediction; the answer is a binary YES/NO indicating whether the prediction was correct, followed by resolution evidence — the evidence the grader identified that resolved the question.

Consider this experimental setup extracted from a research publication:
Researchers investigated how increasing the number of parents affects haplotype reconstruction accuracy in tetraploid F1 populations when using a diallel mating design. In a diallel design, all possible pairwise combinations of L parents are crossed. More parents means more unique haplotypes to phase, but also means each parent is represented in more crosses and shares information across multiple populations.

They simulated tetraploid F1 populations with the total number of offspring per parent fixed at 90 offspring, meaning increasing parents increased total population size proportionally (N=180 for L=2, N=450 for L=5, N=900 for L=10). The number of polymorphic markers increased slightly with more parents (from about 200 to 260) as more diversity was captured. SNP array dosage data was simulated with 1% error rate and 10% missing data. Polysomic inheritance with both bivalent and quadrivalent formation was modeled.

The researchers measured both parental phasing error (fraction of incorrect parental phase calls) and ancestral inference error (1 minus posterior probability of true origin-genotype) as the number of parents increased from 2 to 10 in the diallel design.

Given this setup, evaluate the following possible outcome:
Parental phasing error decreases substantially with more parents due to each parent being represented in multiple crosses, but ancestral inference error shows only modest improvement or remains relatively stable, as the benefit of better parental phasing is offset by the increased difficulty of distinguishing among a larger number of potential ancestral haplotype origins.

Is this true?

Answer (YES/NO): NO